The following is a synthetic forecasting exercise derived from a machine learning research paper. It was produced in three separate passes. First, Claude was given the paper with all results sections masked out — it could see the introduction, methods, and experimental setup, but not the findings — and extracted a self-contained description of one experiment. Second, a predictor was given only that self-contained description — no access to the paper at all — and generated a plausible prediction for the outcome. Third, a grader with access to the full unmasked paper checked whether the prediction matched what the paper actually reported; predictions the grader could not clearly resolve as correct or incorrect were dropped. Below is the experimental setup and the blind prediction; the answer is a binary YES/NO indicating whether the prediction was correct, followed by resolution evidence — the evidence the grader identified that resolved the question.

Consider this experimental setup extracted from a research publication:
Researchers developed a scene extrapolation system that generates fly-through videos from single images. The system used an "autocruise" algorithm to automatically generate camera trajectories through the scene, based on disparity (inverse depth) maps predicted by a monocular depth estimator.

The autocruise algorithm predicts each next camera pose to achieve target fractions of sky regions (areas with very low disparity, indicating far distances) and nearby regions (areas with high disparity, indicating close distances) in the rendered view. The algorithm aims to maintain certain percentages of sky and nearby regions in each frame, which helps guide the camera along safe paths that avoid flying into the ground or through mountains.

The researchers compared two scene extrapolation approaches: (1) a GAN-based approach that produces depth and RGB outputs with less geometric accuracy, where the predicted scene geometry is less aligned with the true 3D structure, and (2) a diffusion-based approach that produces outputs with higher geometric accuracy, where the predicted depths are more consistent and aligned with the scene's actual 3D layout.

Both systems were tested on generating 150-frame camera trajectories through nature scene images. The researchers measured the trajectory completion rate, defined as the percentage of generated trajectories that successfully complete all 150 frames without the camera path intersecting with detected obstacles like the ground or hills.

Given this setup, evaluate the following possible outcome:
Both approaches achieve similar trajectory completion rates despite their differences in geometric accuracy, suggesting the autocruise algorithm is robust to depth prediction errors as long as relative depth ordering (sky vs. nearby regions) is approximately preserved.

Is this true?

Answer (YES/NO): NO